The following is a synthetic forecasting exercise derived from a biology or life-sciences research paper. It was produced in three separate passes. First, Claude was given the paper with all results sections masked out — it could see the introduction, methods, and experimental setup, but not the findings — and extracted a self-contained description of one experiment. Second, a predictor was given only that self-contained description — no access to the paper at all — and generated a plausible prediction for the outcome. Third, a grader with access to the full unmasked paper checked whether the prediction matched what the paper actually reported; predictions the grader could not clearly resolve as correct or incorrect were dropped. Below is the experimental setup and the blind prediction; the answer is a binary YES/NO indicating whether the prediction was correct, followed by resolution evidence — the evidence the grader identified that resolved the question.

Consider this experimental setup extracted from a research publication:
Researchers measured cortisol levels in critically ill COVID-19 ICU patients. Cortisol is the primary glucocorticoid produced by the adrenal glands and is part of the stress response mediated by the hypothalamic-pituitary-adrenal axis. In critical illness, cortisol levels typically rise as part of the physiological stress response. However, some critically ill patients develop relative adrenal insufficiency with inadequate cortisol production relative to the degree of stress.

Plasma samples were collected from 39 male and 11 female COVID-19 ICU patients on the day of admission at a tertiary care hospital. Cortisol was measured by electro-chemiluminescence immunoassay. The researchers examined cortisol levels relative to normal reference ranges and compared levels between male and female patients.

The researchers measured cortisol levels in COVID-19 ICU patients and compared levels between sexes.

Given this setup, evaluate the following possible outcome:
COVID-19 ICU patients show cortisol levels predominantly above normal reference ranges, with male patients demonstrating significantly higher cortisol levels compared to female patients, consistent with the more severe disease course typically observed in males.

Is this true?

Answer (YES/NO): NO